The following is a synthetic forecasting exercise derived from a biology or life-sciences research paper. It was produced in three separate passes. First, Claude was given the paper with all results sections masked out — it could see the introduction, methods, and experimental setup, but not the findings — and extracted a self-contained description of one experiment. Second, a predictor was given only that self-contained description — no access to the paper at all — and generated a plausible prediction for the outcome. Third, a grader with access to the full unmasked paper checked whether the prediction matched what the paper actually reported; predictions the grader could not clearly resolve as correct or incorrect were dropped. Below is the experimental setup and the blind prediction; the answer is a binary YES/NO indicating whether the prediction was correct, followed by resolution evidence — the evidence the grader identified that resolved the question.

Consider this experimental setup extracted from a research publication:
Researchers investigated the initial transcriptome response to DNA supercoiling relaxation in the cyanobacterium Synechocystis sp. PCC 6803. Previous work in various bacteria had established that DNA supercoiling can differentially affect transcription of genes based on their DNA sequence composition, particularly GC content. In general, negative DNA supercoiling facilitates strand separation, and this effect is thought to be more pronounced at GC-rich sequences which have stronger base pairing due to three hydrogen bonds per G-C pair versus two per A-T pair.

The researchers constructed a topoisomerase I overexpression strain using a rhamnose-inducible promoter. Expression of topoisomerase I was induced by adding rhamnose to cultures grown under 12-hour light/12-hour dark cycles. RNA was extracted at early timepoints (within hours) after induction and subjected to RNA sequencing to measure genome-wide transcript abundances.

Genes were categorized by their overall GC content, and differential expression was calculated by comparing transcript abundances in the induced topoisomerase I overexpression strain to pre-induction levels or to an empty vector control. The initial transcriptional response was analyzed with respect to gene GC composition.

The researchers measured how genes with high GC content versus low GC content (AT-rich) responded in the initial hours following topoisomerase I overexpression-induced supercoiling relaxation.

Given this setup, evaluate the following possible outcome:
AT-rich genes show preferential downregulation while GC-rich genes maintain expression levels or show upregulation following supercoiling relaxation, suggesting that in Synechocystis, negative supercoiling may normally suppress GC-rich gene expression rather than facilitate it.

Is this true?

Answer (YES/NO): NO